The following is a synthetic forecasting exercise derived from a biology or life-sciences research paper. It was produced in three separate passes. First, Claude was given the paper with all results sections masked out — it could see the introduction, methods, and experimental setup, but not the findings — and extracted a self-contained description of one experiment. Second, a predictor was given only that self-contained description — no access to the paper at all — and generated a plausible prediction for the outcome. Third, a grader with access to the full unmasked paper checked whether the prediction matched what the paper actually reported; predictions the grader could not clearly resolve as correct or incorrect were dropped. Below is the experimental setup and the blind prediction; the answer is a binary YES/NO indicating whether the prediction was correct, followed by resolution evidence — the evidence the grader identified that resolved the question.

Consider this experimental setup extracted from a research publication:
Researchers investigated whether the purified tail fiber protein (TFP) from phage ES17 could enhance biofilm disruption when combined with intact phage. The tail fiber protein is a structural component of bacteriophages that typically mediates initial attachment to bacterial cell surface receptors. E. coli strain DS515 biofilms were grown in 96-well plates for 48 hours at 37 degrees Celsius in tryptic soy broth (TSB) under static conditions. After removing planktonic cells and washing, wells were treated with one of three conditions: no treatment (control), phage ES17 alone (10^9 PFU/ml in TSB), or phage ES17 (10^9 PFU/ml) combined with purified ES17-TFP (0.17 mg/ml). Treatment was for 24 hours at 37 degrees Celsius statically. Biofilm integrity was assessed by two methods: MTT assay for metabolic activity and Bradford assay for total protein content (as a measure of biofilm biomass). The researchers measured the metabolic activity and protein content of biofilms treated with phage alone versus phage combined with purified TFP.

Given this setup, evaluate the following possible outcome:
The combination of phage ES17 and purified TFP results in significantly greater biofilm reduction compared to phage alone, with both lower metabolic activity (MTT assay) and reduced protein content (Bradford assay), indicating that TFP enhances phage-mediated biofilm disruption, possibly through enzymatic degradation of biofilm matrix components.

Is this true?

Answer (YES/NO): NO